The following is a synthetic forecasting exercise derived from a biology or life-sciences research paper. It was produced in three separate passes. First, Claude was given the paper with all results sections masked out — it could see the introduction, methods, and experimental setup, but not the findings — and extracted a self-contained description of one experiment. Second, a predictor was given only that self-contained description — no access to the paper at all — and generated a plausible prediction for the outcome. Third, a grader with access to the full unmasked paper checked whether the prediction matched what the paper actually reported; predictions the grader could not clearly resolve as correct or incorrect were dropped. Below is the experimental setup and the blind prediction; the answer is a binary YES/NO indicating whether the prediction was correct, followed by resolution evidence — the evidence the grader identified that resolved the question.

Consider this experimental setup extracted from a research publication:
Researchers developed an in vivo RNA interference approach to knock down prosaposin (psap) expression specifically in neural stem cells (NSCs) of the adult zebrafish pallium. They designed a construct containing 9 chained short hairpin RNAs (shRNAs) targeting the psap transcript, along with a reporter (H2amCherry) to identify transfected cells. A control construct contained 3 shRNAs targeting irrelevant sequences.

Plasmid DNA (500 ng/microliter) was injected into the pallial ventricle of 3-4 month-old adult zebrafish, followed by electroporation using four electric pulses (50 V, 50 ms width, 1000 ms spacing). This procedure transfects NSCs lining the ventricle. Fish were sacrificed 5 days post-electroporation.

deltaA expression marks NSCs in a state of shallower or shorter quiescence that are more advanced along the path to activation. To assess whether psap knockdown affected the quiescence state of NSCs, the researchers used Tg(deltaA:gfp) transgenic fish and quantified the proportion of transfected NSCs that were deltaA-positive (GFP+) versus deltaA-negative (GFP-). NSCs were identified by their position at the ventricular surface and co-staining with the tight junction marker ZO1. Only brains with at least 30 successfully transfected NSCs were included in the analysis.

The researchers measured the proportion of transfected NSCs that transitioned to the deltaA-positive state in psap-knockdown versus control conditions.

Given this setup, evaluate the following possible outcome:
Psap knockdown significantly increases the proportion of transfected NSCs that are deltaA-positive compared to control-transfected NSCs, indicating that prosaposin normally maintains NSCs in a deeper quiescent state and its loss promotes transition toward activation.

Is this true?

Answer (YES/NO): YES